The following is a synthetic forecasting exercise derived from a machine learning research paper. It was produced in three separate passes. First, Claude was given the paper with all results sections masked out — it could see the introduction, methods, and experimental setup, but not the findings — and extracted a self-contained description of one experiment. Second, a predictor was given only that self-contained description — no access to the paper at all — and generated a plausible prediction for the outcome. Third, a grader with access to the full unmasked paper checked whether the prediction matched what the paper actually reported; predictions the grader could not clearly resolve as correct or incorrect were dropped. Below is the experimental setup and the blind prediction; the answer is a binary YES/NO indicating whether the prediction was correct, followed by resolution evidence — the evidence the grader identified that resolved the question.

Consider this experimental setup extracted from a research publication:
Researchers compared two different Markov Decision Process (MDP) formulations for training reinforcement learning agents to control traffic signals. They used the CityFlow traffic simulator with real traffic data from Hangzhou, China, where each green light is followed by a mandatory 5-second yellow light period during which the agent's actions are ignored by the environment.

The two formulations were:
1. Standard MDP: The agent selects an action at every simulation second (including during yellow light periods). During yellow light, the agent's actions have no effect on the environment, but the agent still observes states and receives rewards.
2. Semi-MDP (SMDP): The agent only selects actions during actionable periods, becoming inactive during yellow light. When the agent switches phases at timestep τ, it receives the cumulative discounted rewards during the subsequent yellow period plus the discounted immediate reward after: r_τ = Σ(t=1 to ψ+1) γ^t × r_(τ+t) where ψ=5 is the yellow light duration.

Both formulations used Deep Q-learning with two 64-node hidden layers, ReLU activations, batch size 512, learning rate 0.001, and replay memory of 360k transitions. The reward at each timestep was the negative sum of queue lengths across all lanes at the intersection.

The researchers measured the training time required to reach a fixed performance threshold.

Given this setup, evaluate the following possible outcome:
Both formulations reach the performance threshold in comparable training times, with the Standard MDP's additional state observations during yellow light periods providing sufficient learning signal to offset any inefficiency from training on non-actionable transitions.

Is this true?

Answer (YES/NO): NO